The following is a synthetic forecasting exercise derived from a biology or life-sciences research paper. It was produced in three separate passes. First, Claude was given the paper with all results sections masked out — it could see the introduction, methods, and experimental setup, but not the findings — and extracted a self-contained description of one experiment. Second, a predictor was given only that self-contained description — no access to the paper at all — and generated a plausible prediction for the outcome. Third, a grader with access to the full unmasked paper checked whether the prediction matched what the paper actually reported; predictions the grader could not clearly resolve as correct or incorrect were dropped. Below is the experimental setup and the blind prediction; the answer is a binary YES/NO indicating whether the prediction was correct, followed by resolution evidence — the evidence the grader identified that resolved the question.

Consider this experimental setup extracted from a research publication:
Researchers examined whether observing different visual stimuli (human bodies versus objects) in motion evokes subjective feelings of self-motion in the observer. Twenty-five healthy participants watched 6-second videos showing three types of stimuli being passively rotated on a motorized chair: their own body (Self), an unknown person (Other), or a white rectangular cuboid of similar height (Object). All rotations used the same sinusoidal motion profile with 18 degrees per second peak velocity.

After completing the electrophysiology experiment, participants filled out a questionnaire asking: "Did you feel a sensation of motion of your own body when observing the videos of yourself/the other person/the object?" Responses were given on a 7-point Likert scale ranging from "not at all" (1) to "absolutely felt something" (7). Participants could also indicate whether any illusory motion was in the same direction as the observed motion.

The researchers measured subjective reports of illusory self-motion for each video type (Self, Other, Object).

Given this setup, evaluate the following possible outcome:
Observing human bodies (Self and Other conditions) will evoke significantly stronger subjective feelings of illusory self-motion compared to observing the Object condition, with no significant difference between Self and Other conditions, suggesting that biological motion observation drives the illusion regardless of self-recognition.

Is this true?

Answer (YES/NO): NO